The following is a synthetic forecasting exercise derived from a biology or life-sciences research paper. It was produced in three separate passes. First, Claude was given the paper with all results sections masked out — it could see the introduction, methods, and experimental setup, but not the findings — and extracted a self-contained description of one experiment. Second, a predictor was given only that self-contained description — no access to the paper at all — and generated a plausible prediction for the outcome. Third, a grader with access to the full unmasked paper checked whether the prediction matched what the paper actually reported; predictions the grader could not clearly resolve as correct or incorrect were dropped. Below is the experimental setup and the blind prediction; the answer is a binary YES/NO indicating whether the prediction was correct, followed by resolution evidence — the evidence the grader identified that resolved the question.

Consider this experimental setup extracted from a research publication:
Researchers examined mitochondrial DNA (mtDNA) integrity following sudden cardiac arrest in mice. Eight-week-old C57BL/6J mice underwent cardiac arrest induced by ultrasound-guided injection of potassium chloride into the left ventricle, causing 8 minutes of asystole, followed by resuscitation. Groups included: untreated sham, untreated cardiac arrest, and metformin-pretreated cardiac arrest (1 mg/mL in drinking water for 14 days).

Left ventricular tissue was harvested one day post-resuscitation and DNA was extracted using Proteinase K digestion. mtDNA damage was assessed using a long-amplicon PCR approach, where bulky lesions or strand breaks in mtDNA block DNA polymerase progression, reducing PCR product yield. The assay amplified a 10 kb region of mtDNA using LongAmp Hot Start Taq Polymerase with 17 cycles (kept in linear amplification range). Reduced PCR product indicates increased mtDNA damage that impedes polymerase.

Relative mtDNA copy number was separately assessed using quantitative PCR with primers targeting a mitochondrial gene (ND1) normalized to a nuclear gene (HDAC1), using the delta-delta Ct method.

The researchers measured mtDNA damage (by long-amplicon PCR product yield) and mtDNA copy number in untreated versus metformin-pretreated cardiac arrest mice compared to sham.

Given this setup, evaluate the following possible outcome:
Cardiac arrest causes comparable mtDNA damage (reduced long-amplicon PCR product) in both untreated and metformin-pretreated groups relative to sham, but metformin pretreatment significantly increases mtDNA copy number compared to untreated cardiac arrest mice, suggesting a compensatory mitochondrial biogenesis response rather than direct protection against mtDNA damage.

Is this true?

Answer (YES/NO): NO